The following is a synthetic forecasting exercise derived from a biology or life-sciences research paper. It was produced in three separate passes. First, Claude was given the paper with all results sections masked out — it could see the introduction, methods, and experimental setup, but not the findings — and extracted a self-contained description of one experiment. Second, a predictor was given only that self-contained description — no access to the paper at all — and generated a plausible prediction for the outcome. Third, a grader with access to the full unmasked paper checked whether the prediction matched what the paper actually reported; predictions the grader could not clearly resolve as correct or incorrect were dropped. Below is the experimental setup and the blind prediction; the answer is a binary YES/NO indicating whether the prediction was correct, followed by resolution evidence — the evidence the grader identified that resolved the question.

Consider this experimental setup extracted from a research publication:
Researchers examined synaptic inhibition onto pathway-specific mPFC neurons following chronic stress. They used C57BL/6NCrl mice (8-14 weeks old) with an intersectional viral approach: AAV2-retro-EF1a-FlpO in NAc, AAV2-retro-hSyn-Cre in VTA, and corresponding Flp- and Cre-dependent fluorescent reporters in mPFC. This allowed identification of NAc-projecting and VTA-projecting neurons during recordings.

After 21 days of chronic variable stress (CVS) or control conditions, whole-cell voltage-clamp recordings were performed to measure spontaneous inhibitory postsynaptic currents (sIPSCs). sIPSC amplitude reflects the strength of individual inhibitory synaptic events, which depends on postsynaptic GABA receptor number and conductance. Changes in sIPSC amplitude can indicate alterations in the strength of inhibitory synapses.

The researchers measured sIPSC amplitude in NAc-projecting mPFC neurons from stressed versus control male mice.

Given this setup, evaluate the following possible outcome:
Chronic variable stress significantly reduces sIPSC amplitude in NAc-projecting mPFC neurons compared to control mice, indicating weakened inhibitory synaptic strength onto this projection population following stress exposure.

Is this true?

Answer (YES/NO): NO